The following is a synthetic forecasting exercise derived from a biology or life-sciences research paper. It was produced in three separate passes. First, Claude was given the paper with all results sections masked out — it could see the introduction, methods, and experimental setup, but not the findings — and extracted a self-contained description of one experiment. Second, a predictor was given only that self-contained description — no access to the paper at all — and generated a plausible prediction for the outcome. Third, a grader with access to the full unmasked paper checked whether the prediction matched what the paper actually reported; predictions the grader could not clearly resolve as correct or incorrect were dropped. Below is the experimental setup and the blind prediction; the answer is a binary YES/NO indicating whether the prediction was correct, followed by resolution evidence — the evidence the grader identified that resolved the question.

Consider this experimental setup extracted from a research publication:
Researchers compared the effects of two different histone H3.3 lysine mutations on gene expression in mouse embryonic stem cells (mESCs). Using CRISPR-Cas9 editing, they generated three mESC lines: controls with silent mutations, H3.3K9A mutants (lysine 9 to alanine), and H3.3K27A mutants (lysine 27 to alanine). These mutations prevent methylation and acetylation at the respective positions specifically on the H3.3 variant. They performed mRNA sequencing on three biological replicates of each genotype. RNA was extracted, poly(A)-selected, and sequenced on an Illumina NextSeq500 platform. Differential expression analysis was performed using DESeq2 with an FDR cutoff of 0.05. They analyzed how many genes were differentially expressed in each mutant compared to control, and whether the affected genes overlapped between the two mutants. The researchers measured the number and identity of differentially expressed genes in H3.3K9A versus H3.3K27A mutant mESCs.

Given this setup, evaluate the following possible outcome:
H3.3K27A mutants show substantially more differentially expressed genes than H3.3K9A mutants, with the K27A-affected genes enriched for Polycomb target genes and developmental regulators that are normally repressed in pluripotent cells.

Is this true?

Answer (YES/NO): NO